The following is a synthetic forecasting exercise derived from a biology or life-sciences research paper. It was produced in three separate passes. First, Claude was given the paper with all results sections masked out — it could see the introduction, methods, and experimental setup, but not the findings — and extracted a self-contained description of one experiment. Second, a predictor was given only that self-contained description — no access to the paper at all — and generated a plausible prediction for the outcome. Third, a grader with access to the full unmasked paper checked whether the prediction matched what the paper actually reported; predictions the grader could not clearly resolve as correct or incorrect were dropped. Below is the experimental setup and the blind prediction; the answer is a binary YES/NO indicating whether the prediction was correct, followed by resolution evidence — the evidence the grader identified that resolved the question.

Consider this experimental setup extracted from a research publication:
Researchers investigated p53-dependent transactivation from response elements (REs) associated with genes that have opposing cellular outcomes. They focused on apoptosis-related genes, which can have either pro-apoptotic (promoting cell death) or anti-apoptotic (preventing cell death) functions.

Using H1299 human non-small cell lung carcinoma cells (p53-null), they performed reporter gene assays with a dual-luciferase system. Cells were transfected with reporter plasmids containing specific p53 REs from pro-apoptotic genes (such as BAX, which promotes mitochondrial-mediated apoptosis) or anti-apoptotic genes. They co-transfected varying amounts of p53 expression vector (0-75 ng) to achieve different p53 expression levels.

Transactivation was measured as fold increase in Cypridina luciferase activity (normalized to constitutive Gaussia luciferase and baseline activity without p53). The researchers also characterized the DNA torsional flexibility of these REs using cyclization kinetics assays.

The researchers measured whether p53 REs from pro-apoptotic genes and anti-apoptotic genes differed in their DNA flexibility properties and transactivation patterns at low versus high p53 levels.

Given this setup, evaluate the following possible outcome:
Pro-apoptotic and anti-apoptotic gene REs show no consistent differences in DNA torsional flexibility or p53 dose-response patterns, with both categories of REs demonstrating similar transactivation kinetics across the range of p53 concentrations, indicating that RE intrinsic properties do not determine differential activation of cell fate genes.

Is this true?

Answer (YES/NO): NO